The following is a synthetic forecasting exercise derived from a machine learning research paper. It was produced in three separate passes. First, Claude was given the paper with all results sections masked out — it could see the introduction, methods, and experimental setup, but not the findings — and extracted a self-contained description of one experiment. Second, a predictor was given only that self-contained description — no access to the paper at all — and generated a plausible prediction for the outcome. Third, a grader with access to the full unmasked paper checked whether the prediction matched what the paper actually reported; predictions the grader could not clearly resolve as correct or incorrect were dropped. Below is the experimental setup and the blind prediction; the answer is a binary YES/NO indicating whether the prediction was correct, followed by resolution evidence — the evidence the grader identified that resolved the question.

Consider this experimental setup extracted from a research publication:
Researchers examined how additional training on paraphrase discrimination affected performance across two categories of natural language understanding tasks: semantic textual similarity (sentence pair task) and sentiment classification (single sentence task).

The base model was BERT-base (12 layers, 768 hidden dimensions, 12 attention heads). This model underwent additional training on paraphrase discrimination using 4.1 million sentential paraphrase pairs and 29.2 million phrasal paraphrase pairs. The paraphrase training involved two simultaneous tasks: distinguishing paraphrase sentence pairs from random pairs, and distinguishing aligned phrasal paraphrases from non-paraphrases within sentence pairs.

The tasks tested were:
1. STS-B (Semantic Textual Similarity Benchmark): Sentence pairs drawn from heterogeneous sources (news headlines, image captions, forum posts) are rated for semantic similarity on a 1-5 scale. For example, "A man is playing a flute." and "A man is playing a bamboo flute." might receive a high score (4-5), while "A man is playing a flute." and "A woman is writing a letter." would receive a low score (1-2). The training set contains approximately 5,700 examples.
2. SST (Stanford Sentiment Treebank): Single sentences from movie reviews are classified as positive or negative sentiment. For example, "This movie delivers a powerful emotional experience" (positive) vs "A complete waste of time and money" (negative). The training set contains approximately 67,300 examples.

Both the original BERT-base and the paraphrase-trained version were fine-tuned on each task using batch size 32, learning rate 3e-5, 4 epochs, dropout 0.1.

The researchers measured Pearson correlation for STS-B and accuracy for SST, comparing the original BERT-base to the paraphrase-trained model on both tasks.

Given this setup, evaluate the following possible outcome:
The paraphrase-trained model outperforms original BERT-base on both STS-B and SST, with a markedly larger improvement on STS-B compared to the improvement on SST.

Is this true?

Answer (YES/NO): NO